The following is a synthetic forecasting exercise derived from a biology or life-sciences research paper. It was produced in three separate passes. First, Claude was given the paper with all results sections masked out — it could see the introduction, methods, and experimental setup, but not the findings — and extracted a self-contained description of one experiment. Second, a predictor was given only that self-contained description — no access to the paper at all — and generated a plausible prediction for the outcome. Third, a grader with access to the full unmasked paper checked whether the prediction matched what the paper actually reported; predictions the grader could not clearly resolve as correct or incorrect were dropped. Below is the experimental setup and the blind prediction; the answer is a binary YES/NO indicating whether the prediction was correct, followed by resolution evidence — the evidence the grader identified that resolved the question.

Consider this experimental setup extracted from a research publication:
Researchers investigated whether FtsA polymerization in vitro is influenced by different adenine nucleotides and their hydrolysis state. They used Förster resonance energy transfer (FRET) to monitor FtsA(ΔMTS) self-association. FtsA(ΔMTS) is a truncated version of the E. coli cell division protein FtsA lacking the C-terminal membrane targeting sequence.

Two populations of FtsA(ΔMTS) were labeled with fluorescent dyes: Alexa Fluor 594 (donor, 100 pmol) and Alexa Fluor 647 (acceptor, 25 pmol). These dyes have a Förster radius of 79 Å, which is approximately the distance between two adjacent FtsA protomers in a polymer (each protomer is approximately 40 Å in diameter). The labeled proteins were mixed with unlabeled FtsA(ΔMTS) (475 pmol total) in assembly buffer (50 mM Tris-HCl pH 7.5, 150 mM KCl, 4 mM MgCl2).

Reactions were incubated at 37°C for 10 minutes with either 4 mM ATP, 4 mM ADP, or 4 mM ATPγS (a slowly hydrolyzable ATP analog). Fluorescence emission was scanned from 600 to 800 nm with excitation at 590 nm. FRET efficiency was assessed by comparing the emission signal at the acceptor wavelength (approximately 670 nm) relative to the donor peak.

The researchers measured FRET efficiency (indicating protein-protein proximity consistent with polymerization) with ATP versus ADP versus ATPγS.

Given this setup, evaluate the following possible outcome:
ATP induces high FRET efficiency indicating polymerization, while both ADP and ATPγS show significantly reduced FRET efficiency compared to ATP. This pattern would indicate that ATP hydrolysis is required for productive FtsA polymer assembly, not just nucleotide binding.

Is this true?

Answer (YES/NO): YES